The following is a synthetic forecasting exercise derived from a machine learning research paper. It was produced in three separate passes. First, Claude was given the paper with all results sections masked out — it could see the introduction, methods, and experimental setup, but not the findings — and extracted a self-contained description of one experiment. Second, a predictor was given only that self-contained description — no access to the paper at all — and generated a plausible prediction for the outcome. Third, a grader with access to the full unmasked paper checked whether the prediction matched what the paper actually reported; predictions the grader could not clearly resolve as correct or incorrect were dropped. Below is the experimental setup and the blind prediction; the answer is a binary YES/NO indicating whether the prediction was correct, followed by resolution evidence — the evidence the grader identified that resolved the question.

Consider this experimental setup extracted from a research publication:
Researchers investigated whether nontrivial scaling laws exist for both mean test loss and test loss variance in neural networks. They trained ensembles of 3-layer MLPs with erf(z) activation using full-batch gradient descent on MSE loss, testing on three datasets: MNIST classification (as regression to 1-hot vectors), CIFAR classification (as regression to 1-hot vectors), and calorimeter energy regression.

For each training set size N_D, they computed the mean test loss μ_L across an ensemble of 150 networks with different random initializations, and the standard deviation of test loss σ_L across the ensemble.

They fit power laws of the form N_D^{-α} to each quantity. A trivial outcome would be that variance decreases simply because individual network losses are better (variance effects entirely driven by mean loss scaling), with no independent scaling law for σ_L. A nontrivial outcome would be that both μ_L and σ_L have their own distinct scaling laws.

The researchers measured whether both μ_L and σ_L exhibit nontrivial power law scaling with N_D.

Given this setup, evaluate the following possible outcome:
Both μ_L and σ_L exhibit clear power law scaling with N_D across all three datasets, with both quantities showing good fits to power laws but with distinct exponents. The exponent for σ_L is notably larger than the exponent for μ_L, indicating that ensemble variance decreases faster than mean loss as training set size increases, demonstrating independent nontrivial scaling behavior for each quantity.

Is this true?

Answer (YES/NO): NO